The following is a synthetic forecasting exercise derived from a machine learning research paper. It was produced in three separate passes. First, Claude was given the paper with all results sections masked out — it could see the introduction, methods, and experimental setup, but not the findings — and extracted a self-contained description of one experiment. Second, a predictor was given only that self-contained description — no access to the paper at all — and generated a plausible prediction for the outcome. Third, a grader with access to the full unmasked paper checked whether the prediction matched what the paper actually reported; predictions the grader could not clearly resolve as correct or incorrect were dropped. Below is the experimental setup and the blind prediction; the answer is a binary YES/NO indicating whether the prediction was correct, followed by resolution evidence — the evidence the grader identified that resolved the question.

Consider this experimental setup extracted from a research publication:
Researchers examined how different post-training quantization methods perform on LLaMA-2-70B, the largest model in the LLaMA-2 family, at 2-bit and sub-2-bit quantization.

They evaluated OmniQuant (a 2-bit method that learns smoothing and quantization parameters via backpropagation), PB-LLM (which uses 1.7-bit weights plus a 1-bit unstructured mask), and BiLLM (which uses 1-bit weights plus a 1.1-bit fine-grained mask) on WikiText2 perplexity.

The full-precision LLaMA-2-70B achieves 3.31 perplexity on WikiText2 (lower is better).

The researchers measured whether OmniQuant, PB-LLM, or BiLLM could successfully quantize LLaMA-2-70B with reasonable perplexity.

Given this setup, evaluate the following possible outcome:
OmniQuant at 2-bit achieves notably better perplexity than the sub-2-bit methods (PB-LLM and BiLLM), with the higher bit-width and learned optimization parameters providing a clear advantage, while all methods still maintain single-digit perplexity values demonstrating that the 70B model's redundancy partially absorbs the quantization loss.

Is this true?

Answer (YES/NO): NO